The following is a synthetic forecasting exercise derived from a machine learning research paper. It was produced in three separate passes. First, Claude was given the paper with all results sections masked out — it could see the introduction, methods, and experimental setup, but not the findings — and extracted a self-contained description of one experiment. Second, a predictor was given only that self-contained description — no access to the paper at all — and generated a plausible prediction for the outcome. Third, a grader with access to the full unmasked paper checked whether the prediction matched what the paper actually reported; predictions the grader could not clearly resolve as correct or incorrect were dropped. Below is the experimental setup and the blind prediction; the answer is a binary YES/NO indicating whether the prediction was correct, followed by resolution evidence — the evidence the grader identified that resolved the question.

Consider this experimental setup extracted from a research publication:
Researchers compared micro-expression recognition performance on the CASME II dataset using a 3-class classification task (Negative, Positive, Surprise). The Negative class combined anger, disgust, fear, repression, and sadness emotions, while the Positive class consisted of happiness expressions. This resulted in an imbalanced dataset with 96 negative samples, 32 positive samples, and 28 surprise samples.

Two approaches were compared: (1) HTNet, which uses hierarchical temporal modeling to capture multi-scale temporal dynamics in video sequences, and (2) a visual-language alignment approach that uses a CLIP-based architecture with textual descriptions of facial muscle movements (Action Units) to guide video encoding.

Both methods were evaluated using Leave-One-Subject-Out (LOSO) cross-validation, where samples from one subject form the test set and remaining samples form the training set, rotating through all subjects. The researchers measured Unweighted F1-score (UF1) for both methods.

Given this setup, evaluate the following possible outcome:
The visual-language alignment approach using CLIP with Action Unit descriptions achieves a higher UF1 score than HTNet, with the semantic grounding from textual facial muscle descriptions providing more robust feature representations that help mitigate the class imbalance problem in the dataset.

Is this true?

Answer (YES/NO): NO